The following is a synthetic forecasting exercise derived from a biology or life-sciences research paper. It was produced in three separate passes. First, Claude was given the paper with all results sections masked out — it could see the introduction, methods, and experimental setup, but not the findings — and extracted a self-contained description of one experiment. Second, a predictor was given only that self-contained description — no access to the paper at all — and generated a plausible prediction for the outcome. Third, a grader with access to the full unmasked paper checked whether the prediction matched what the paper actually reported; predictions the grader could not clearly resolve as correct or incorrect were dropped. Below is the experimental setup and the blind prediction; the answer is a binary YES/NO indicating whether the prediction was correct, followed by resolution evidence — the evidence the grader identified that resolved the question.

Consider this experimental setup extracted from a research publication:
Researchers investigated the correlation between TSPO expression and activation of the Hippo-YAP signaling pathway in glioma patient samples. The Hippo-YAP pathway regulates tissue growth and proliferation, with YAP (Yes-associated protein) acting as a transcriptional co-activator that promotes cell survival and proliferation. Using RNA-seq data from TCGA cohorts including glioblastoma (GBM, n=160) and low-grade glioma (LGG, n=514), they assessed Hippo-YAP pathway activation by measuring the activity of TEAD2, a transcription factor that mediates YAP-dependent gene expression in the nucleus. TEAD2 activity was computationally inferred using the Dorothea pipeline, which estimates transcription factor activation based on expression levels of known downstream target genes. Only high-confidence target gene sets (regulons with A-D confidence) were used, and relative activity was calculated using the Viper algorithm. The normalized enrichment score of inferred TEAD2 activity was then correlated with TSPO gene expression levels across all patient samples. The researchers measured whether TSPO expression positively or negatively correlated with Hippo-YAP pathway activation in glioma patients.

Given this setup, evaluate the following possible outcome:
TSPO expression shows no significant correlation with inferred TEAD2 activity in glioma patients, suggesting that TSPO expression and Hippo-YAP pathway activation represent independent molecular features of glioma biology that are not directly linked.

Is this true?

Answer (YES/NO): NO